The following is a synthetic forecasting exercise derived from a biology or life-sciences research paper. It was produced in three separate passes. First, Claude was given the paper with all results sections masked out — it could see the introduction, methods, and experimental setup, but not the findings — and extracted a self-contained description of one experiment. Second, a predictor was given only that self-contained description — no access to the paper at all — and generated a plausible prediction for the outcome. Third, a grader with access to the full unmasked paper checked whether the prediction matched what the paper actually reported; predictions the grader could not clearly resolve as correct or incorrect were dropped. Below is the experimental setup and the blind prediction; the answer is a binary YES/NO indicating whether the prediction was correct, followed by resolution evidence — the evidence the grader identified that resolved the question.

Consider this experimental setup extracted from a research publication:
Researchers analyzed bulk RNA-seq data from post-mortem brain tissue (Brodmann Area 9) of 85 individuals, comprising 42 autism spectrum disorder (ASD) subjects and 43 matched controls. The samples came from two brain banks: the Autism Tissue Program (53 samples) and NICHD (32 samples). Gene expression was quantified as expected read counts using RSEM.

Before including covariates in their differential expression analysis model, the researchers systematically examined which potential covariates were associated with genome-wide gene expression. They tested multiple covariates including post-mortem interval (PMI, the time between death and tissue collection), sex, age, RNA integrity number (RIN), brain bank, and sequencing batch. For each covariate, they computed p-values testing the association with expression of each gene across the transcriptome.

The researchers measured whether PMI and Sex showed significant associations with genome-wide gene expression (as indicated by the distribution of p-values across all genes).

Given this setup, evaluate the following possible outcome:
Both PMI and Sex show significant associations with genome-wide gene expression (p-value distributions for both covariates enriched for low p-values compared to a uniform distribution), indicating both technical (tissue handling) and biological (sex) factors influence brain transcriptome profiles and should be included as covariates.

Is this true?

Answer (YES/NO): NO